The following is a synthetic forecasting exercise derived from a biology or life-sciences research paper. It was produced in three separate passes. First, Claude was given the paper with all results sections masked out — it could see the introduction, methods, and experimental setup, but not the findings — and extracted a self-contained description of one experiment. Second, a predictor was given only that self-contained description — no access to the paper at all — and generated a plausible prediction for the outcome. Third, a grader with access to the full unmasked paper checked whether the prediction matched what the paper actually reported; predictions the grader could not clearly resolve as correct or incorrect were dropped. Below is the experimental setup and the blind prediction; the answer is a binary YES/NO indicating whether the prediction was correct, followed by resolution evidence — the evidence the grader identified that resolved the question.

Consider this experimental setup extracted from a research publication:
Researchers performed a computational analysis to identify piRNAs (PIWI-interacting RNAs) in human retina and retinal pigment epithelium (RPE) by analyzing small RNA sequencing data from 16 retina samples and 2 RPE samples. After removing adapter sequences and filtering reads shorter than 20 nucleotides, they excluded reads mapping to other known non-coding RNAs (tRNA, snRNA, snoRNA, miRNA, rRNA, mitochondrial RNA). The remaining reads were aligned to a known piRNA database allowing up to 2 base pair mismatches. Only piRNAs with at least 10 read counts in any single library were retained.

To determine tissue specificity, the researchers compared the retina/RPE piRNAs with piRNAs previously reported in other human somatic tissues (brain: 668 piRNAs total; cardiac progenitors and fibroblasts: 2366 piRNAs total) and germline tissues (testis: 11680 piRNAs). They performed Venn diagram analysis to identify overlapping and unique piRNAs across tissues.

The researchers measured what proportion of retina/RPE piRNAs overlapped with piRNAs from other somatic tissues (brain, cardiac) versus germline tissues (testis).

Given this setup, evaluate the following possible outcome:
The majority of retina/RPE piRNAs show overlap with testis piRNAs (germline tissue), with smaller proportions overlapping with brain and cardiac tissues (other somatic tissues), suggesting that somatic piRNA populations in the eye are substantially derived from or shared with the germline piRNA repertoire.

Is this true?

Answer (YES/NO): NO